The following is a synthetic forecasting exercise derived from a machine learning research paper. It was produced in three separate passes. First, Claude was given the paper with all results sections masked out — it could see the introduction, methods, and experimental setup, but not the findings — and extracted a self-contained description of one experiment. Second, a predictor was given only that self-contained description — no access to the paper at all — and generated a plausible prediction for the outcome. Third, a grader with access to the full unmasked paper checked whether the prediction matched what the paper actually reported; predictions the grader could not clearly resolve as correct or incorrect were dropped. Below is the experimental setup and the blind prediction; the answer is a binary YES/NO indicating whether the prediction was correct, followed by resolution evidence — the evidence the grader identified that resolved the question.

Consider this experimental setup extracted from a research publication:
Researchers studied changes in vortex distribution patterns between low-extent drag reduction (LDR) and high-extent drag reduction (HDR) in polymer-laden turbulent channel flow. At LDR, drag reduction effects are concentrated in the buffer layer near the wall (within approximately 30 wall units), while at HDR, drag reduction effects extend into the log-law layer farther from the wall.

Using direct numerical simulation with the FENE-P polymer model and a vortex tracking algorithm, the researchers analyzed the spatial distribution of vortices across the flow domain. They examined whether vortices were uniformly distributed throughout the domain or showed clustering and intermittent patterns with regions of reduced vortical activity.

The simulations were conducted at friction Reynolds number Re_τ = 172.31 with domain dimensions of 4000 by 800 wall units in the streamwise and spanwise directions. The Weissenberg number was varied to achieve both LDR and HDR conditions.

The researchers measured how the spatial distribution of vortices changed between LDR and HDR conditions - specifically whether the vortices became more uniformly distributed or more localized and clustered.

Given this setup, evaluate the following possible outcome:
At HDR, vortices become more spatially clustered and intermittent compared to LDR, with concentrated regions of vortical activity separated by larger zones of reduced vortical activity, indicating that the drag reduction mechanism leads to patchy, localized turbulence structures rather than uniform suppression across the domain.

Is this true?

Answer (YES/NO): YES